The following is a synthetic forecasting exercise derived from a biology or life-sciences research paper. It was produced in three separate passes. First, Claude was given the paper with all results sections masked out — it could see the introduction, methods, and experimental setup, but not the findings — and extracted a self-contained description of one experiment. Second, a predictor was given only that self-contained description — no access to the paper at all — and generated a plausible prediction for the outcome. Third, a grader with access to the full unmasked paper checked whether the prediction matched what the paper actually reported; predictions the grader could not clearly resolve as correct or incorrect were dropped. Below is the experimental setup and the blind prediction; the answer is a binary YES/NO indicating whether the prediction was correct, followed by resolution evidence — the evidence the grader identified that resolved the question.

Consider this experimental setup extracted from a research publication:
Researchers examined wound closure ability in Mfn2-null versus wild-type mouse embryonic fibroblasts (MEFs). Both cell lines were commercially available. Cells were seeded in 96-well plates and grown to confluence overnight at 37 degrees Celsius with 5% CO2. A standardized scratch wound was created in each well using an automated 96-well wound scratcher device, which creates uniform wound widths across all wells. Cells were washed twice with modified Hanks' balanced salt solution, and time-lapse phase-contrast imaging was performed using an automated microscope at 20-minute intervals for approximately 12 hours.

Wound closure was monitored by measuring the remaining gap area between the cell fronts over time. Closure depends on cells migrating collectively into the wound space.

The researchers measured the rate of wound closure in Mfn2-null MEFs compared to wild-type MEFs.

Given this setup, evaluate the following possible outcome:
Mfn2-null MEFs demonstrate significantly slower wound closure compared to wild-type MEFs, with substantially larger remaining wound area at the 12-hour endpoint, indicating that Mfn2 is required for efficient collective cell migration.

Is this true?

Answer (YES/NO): YES